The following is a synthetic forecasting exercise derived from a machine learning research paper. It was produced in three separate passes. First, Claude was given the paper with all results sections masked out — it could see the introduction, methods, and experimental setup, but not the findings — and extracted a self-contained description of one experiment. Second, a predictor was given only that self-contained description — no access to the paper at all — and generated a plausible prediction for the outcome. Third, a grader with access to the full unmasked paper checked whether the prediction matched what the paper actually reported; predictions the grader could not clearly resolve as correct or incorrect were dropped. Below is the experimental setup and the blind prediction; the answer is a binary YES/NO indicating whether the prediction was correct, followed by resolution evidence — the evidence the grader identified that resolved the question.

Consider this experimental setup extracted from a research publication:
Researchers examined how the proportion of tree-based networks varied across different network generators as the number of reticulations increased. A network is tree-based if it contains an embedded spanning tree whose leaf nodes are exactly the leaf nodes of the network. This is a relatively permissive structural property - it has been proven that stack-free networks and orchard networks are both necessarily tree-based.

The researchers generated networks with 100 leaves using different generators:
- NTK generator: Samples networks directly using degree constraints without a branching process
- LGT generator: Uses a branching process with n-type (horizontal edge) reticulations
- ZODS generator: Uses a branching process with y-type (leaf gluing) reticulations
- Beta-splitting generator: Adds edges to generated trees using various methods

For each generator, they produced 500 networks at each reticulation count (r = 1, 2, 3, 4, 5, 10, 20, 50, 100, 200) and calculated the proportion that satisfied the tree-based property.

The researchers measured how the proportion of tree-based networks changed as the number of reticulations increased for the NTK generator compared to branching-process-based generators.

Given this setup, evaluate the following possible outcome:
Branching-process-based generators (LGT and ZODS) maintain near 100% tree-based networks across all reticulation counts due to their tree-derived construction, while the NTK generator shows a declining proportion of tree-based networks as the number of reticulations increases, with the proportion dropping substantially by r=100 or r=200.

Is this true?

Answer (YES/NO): NO